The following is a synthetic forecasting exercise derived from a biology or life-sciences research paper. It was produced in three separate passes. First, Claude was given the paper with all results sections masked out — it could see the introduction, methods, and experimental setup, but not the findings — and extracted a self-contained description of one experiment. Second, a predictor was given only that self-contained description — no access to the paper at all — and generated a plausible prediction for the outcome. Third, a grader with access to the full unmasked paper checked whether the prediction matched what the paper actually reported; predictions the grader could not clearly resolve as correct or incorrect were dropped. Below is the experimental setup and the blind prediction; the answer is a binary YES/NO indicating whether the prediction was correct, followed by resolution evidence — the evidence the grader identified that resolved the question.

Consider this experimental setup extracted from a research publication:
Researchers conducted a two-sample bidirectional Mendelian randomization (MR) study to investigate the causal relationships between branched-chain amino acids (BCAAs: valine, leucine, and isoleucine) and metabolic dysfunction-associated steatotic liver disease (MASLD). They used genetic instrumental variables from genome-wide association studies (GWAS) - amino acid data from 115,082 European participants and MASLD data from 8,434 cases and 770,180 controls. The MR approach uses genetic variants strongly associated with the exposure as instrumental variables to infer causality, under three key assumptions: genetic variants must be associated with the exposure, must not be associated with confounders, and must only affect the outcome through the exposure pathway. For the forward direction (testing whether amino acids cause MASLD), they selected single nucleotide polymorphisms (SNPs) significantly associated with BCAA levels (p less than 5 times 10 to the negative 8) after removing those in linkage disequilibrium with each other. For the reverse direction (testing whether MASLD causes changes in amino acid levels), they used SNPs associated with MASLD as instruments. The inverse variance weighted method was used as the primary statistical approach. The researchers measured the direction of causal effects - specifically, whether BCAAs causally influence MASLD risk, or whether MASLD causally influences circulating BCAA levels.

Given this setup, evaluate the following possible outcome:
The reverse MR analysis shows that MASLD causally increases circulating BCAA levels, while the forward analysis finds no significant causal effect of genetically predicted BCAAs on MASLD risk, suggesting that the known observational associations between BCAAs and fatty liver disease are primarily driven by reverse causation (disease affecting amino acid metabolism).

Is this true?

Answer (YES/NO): NO